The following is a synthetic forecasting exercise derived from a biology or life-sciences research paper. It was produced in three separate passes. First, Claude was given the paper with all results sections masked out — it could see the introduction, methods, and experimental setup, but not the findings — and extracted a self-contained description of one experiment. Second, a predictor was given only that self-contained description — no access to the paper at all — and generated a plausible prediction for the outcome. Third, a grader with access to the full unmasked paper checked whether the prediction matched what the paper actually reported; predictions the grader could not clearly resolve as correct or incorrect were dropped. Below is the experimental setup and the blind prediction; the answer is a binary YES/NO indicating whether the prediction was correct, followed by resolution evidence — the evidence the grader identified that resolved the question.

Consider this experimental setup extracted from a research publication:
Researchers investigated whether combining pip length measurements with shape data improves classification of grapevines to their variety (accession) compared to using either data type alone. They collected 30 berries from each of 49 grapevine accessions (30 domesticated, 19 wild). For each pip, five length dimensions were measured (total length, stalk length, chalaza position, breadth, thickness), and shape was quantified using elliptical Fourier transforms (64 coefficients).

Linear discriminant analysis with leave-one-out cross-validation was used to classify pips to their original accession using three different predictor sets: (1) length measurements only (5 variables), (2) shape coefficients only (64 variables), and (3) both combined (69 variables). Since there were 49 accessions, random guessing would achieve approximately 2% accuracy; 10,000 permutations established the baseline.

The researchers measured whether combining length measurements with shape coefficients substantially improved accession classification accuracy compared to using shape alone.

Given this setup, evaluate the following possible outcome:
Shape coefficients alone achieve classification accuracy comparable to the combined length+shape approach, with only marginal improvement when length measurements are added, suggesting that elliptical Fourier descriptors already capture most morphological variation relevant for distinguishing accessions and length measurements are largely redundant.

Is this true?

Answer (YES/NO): NO